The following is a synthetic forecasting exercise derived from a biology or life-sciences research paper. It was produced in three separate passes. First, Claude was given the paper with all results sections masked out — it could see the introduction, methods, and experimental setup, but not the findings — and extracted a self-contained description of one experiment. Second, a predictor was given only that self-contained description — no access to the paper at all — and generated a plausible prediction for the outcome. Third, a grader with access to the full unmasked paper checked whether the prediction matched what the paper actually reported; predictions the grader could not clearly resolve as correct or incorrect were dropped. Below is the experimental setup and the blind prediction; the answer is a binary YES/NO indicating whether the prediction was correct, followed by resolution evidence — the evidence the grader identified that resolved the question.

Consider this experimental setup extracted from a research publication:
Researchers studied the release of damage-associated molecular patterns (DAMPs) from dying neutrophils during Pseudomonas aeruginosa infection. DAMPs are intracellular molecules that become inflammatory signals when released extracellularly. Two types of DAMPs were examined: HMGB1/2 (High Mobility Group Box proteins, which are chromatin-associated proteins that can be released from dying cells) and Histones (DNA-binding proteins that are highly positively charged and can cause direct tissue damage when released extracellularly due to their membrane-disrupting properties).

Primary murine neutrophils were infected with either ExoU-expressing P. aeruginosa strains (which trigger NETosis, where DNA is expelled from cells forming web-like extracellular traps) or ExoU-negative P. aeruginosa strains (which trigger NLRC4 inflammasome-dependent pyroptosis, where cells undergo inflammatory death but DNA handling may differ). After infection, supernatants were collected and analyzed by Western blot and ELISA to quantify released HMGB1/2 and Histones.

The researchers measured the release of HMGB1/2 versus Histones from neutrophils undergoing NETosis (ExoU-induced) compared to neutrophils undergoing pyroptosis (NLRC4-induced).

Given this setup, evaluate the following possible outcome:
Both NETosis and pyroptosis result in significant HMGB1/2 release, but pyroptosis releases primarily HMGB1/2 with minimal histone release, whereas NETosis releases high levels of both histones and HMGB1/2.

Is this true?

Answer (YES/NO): YES